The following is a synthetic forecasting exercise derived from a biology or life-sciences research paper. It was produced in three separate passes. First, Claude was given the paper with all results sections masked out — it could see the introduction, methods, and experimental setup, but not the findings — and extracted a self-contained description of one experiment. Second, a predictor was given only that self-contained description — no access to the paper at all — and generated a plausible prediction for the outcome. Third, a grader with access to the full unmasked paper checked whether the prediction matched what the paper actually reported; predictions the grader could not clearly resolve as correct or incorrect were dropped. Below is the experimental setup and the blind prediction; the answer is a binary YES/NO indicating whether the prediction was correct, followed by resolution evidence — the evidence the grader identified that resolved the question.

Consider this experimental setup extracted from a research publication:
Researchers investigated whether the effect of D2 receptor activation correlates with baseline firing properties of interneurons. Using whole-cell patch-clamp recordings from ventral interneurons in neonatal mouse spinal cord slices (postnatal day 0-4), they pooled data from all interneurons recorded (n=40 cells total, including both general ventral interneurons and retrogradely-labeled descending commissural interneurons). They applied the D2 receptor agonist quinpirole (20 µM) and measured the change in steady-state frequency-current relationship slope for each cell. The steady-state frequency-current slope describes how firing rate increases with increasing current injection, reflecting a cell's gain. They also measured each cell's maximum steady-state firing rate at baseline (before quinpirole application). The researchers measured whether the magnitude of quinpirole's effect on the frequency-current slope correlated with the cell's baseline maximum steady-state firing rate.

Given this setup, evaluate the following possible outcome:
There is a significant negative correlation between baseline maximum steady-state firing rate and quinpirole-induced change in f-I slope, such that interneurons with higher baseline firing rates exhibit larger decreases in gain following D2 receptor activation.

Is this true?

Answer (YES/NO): YES